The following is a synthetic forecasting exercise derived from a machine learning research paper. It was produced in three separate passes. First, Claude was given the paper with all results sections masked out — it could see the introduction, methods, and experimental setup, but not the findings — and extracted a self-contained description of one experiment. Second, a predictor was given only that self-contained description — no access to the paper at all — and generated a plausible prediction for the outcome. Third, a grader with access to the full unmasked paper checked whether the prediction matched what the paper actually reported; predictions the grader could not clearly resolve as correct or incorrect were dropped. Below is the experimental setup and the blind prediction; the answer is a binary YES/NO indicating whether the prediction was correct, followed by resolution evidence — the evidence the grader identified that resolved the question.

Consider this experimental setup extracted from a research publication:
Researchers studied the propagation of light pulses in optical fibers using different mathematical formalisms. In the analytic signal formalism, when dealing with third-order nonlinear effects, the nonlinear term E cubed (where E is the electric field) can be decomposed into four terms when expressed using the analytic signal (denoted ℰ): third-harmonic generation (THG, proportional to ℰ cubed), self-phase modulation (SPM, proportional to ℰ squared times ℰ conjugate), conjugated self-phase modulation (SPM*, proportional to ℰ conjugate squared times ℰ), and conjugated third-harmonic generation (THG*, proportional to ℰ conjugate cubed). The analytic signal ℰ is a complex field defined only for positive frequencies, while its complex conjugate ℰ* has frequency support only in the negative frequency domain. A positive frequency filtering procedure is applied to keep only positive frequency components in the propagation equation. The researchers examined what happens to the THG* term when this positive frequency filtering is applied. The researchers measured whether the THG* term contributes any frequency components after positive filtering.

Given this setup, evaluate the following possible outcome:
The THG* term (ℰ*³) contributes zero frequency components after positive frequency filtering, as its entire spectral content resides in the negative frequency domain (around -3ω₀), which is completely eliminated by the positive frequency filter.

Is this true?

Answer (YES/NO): YES